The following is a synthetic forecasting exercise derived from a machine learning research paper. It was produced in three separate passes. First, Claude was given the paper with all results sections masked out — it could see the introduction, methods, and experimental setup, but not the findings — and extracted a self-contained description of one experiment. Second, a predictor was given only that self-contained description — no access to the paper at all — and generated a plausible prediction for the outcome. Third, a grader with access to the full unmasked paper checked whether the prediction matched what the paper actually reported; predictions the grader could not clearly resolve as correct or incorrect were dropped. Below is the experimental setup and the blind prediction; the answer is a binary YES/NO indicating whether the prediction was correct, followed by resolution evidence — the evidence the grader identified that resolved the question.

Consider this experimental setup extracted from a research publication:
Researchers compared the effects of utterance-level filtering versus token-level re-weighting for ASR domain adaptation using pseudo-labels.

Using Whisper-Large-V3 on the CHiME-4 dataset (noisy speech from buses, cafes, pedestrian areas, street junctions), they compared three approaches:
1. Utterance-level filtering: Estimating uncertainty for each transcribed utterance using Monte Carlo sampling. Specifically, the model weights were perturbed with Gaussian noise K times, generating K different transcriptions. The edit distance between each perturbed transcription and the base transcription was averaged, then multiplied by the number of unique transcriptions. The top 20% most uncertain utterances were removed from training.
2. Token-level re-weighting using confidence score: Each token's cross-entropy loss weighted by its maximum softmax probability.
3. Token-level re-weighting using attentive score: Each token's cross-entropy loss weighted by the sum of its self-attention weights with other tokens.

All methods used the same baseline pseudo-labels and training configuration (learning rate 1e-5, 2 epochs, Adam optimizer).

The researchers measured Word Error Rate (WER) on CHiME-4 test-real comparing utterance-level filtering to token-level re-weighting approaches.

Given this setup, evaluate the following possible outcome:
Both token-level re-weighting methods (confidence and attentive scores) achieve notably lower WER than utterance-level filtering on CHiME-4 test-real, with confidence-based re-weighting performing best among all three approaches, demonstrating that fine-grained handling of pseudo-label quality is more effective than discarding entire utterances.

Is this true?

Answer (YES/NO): NO